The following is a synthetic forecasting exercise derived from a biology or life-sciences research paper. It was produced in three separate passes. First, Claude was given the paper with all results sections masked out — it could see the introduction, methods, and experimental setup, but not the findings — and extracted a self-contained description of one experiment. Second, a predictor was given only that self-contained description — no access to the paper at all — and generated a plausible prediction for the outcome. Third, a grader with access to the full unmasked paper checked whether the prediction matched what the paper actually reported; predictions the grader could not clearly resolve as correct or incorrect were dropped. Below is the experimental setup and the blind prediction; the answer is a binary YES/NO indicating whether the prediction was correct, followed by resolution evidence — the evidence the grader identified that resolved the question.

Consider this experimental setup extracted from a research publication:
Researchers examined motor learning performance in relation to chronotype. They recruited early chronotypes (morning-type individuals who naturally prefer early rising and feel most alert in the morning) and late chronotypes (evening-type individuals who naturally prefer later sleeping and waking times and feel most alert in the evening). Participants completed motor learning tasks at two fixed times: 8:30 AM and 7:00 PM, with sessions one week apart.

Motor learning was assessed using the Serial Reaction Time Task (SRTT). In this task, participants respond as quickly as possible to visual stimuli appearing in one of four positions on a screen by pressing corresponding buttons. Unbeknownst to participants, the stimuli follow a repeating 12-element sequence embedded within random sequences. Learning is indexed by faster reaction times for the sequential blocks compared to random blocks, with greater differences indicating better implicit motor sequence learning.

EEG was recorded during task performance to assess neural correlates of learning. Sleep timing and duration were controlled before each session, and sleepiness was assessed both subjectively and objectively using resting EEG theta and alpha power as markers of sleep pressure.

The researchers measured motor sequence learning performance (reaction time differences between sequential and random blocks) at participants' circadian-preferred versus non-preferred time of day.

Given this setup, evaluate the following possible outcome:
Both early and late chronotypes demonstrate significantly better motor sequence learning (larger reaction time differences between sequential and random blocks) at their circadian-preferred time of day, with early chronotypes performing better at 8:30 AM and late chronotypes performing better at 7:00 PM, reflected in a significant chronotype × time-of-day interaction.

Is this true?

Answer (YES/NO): YES